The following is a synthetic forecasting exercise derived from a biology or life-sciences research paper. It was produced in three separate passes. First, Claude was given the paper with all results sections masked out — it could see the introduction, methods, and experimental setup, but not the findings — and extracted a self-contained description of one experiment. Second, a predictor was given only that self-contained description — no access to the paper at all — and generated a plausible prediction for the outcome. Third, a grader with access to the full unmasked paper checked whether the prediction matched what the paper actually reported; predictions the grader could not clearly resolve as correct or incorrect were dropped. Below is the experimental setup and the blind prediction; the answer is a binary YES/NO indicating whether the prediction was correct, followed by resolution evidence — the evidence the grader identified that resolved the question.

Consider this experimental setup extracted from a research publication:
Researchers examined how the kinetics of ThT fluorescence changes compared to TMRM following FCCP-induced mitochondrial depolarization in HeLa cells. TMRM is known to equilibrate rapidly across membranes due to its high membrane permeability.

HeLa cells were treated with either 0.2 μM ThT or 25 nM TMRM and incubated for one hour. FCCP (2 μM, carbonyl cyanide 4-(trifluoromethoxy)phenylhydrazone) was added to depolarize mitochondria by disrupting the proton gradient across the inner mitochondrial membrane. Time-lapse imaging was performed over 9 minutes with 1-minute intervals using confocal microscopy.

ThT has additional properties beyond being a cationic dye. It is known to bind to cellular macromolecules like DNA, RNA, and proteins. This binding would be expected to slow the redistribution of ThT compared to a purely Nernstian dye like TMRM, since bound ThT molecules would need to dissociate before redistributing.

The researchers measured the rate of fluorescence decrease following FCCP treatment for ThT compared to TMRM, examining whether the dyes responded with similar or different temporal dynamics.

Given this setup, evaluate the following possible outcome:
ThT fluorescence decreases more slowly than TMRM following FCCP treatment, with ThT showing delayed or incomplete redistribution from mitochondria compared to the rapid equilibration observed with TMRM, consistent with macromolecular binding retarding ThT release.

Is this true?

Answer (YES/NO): NO